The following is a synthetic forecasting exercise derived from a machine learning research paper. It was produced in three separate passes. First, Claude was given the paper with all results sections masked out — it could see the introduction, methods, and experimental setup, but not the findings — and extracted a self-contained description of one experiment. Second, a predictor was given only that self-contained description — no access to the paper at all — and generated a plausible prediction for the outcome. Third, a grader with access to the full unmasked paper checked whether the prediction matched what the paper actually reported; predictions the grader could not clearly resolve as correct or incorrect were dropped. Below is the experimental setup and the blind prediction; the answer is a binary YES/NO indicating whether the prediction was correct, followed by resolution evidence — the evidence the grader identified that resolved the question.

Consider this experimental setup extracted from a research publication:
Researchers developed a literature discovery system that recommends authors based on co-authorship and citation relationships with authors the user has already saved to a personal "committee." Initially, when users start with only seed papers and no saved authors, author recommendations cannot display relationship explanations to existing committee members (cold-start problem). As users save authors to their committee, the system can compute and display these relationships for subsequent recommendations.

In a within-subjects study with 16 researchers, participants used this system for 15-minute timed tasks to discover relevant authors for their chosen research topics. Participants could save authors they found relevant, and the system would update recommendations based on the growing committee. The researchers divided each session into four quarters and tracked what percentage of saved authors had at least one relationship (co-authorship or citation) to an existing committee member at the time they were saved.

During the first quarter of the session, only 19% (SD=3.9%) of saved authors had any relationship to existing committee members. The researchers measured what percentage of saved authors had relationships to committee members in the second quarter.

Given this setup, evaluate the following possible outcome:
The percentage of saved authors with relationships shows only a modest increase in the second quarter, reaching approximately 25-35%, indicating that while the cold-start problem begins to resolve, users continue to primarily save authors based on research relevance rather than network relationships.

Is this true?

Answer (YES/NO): NO